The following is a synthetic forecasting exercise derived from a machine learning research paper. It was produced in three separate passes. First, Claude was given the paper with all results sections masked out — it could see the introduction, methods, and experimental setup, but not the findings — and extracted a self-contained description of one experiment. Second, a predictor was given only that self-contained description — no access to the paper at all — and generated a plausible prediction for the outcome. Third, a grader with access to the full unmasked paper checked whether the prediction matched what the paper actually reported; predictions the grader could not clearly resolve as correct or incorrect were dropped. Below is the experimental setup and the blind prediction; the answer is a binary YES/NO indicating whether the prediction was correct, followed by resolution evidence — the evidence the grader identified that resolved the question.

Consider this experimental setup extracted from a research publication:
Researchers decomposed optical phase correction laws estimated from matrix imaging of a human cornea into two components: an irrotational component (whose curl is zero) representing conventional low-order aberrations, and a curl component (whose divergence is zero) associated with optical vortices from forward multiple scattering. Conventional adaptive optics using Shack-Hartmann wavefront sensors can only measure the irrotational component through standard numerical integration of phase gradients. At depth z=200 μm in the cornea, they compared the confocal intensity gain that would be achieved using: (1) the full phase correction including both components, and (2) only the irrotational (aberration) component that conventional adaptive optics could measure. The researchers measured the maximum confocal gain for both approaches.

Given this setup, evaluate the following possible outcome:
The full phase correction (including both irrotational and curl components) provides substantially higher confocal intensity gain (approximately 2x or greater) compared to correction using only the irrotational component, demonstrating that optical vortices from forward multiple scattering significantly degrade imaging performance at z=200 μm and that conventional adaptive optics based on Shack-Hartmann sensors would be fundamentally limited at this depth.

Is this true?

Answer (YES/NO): YES